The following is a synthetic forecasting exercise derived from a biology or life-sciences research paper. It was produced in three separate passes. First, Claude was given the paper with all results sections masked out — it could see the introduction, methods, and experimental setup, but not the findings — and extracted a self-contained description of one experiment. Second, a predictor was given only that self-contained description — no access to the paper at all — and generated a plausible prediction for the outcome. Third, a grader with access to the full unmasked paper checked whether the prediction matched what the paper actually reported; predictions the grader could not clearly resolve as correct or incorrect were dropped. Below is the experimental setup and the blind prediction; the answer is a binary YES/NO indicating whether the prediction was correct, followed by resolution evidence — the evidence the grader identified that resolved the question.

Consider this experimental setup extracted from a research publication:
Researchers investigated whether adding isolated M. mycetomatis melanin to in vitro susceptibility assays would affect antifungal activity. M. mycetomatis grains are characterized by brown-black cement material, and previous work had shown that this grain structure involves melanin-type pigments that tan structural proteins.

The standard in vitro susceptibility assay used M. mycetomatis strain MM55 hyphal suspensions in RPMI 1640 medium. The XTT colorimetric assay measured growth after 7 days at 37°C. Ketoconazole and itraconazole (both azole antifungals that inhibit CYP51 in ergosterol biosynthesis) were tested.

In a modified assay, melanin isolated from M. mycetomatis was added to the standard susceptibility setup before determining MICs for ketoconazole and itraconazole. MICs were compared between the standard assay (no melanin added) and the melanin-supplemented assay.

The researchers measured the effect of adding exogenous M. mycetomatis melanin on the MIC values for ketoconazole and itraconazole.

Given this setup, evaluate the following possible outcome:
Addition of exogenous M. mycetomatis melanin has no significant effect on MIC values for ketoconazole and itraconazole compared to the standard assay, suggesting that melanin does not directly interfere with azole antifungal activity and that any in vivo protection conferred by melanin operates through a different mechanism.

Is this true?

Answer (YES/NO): NO